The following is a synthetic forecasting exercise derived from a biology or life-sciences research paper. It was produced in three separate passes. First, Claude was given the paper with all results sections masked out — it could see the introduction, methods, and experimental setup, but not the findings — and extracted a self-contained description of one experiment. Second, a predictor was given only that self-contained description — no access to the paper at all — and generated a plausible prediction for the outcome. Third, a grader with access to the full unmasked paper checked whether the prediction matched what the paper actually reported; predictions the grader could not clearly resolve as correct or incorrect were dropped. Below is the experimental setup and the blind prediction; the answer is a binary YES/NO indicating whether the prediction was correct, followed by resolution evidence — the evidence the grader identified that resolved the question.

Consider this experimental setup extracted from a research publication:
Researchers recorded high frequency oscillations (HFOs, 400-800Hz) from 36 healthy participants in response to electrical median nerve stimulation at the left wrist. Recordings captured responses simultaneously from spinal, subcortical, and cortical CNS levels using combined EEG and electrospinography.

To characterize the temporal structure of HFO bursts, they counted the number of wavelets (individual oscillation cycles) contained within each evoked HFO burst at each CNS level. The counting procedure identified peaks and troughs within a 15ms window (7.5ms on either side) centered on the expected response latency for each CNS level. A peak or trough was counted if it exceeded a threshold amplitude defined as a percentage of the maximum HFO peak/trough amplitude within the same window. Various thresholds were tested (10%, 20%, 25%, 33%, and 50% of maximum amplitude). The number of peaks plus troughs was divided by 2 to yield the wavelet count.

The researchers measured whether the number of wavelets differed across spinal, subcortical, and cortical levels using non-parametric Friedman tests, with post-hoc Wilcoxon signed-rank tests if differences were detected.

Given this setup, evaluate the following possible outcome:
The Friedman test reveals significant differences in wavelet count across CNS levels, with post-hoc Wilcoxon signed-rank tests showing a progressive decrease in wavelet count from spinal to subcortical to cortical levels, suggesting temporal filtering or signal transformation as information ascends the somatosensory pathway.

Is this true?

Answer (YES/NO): NO